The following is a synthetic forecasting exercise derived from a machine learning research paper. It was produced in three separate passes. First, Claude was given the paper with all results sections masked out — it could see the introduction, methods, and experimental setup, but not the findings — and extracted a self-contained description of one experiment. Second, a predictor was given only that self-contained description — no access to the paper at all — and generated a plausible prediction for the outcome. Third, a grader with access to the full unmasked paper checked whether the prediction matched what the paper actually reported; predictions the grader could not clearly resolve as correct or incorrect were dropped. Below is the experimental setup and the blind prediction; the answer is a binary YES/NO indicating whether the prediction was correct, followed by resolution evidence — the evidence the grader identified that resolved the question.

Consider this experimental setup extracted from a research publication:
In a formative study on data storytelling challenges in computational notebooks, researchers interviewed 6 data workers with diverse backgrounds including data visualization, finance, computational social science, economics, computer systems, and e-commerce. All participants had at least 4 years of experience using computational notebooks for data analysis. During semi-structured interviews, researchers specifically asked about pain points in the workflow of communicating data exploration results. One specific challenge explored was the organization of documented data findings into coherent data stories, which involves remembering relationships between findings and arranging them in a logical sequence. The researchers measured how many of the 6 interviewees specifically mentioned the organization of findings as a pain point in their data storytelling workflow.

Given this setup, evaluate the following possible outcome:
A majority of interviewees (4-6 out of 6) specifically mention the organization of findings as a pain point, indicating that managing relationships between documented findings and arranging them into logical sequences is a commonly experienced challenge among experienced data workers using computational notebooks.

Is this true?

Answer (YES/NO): YES